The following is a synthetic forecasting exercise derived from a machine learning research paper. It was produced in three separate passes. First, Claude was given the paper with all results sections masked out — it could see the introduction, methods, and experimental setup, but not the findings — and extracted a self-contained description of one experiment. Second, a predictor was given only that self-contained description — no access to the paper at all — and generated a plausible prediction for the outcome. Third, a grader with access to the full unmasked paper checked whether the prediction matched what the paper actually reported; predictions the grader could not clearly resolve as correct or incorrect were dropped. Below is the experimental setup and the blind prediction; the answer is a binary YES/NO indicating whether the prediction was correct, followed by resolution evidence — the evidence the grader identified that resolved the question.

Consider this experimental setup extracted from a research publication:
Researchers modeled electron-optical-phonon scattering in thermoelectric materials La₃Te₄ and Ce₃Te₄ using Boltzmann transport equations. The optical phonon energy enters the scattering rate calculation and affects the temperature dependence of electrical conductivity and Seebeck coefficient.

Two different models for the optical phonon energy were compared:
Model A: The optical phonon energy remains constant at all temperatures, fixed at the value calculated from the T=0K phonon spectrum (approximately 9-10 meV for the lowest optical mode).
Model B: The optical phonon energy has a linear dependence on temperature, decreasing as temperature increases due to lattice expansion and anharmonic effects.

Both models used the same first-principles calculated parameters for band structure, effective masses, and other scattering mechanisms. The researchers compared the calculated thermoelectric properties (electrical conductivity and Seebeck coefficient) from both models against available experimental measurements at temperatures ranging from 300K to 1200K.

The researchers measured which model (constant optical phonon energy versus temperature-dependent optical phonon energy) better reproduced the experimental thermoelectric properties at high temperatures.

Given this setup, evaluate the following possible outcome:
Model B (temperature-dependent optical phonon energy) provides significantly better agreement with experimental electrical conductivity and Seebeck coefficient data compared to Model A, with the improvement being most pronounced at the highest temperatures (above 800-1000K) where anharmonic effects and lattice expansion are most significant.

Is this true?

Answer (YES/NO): NO